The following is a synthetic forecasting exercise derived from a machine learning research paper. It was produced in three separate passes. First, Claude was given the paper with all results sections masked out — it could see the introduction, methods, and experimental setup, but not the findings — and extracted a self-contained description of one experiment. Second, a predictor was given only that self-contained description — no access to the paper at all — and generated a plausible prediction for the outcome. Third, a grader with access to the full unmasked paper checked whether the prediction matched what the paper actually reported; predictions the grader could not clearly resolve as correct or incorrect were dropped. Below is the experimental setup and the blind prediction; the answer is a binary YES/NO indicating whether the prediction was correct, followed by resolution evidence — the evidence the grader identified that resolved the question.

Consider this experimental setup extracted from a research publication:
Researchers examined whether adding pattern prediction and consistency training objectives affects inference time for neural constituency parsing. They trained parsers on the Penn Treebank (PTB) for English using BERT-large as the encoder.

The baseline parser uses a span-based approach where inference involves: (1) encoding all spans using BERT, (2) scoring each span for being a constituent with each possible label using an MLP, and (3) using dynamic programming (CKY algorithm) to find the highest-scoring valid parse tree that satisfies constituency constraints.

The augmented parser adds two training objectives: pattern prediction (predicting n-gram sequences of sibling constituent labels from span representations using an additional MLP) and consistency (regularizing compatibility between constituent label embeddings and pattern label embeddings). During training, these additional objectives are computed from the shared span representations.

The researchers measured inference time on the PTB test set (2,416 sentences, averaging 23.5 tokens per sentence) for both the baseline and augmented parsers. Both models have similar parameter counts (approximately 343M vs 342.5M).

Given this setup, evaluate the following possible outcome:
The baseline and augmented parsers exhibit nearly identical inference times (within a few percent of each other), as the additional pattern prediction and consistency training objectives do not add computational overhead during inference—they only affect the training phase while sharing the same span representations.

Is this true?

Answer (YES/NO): YES